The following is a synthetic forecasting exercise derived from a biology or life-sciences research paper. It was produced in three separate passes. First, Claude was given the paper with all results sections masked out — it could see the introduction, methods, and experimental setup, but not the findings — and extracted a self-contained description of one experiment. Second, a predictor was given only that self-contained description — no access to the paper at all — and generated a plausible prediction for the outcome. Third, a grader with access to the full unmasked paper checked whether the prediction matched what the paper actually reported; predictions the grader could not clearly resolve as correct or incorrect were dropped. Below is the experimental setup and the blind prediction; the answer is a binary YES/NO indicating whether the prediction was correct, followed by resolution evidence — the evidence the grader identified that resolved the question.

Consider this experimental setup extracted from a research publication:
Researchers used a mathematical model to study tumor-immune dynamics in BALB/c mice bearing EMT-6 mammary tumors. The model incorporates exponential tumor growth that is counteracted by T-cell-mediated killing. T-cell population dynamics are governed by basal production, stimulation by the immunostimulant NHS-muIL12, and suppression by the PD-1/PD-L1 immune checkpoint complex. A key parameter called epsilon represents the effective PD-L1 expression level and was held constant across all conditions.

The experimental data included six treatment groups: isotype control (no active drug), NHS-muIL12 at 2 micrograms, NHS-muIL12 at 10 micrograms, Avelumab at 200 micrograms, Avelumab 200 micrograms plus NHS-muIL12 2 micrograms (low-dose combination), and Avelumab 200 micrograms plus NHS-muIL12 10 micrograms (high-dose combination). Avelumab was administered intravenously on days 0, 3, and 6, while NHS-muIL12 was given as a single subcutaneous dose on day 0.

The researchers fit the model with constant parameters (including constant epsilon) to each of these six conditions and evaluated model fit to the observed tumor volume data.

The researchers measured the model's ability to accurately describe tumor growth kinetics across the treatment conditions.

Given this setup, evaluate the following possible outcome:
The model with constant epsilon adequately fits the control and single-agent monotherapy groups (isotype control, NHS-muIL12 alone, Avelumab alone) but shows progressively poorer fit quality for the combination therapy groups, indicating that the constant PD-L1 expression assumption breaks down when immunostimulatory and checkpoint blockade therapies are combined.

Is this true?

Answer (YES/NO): NO